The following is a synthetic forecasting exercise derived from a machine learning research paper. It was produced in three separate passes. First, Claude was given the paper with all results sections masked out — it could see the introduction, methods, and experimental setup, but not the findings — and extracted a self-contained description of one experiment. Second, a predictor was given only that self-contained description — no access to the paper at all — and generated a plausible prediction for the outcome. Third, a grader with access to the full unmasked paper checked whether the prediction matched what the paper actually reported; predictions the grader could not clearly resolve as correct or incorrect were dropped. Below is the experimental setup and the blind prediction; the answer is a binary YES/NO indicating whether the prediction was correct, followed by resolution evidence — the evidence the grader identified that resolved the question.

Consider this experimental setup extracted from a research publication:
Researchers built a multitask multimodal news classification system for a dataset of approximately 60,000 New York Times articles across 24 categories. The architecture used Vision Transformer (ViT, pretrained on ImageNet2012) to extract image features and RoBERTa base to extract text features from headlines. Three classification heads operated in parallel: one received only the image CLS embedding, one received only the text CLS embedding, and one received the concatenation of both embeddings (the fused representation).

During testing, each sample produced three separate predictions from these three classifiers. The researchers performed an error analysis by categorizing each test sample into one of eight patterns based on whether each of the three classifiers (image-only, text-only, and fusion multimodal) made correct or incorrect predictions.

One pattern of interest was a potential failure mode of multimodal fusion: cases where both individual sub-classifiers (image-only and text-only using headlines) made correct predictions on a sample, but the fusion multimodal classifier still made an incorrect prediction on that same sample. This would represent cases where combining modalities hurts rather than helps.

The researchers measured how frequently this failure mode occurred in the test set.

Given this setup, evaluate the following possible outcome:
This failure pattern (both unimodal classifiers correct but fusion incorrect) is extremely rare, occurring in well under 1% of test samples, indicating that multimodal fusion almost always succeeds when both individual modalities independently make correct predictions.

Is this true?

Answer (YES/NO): YES